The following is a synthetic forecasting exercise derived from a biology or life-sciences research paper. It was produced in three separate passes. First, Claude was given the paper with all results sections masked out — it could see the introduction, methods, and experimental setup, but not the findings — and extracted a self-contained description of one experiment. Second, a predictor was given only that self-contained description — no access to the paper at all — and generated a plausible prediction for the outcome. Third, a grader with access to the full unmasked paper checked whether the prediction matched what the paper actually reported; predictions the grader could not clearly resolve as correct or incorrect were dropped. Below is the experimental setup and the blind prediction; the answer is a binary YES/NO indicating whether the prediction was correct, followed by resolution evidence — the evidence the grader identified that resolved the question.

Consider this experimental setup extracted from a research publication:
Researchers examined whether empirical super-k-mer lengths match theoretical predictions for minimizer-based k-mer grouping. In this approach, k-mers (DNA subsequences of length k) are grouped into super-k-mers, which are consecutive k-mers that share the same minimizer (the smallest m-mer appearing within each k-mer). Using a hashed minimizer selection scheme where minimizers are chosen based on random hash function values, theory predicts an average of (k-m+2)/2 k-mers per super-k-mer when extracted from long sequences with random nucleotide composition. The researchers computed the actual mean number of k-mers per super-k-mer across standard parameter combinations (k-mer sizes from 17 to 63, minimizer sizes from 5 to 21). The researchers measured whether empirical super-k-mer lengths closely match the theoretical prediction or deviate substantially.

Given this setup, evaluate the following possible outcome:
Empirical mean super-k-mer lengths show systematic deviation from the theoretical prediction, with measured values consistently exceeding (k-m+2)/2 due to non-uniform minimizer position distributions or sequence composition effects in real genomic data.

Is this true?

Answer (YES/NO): NO